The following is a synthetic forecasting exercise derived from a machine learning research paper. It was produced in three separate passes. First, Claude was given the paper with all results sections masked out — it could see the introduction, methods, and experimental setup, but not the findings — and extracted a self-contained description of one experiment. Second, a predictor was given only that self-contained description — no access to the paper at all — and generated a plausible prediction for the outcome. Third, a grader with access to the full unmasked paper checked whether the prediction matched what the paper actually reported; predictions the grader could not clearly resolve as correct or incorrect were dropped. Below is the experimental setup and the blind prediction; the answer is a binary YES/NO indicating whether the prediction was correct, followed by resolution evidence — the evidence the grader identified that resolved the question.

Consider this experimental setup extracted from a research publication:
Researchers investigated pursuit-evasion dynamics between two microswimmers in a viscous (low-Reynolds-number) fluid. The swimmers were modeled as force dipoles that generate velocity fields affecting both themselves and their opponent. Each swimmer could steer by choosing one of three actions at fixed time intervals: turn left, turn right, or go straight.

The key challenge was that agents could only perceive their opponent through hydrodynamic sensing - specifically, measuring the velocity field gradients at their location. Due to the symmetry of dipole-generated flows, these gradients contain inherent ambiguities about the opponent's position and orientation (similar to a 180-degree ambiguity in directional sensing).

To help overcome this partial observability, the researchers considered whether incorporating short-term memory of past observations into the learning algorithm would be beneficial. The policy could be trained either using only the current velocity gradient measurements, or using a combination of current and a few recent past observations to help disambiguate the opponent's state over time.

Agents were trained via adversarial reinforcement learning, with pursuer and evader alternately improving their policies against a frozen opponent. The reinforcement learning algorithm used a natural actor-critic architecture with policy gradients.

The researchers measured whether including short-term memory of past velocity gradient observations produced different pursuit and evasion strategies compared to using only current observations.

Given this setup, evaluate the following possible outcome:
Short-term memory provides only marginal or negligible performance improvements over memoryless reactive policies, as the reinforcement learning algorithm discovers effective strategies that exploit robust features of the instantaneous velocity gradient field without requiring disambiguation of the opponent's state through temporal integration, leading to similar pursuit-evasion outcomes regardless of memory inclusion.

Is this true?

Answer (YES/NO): YES